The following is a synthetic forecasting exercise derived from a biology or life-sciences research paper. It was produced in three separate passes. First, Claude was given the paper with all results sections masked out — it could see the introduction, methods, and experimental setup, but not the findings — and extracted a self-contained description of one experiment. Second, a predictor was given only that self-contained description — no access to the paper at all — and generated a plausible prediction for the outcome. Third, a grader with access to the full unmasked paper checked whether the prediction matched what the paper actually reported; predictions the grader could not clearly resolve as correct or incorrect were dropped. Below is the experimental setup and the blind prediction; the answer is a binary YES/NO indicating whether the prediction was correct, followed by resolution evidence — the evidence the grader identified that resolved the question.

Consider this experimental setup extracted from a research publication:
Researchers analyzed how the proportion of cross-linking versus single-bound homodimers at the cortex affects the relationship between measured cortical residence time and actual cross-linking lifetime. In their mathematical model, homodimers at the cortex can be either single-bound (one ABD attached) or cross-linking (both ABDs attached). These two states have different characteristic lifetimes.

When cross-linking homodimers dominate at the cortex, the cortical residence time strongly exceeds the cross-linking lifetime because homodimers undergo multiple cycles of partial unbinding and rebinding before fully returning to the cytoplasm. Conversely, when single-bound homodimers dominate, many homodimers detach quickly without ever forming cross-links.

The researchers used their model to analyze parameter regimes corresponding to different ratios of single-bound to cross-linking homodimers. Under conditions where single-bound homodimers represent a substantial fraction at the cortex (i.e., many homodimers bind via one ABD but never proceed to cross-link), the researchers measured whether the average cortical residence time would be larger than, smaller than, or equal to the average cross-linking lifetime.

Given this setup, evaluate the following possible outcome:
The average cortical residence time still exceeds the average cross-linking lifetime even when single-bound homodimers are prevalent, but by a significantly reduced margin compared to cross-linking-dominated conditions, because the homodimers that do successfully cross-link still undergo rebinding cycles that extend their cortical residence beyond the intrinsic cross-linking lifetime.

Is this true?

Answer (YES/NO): NO